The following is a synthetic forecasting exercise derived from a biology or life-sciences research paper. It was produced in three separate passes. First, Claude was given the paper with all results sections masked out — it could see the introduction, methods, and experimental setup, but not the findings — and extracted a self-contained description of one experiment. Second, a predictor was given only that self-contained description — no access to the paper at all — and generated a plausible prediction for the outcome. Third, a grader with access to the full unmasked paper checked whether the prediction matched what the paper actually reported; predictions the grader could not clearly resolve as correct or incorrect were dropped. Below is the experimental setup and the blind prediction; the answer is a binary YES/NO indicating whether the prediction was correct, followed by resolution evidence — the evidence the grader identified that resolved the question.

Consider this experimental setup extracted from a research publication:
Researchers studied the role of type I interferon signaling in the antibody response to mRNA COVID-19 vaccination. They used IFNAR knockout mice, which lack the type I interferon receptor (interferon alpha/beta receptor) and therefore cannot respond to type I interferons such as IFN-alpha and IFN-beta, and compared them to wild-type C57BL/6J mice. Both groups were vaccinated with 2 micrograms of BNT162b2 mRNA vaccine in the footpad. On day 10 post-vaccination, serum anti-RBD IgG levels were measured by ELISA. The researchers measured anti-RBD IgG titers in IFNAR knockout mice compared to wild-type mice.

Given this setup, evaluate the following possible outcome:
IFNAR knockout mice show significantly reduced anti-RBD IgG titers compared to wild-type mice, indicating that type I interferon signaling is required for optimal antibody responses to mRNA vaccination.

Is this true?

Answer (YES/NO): YES